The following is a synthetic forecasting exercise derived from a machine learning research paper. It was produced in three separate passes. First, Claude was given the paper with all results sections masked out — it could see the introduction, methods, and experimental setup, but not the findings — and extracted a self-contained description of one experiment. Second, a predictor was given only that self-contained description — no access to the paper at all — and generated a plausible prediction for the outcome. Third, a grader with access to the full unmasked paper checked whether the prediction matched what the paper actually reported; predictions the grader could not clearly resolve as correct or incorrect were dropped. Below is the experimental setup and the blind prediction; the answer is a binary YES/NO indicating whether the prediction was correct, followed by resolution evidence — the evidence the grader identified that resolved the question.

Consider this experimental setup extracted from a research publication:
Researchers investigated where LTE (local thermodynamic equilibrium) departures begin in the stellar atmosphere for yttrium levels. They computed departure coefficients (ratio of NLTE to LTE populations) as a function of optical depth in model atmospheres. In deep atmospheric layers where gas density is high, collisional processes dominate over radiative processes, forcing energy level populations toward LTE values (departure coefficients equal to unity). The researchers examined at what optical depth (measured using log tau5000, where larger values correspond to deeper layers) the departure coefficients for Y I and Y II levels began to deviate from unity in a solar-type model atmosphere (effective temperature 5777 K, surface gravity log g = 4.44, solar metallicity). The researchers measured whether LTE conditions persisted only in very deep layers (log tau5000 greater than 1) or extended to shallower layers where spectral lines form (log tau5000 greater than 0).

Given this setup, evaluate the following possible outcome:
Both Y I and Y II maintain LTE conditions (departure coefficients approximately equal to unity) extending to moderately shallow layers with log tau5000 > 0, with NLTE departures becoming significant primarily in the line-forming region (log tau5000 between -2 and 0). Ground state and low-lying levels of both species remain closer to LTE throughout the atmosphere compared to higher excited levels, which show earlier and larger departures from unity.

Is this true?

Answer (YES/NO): NO